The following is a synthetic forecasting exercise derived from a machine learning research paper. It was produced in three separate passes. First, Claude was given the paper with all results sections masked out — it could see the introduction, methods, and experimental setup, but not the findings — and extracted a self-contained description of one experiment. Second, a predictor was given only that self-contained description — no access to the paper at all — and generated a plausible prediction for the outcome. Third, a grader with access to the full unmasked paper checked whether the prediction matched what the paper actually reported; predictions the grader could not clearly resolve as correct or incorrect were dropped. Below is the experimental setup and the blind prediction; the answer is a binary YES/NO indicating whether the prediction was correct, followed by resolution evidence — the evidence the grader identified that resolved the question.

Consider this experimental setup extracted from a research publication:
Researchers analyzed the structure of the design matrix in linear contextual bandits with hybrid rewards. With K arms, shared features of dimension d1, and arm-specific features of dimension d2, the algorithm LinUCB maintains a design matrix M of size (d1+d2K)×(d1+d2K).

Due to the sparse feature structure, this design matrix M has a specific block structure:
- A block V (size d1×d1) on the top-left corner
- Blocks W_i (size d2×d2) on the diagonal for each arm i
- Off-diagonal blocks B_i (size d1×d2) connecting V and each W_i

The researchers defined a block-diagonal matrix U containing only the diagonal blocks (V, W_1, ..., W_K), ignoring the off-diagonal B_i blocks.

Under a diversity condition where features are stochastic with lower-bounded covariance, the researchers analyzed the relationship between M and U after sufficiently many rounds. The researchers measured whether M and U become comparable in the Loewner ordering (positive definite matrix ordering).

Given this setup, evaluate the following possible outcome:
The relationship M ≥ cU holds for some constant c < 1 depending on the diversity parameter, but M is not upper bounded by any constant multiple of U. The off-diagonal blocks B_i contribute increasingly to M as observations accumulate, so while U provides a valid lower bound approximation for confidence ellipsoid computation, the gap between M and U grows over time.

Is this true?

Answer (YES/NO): NO